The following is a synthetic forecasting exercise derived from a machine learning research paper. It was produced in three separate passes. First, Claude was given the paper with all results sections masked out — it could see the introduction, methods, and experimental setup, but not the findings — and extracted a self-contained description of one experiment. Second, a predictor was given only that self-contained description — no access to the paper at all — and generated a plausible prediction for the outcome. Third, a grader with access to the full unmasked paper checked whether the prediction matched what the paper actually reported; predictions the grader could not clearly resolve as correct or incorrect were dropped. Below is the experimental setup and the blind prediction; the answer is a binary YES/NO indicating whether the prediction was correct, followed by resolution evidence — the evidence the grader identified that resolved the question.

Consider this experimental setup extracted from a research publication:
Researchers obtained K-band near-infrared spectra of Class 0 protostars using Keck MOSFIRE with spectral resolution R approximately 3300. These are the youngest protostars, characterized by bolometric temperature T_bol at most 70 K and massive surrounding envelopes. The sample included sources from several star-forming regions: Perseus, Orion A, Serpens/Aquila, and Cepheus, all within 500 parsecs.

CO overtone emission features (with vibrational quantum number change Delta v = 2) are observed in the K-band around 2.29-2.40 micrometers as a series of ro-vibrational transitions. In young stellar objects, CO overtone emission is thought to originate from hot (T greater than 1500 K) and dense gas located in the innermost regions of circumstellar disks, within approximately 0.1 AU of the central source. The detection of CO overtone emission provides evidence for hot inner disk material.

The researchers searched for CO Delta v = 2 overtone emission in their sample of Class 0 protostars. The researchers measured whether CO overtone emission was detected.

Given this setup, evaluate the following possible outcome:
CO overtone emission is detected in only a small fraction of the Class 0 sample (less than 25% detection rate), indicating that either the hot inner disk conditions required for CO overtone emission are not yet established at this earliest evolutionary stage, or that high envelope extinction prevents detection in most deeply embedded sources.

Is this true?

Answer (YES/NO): NO